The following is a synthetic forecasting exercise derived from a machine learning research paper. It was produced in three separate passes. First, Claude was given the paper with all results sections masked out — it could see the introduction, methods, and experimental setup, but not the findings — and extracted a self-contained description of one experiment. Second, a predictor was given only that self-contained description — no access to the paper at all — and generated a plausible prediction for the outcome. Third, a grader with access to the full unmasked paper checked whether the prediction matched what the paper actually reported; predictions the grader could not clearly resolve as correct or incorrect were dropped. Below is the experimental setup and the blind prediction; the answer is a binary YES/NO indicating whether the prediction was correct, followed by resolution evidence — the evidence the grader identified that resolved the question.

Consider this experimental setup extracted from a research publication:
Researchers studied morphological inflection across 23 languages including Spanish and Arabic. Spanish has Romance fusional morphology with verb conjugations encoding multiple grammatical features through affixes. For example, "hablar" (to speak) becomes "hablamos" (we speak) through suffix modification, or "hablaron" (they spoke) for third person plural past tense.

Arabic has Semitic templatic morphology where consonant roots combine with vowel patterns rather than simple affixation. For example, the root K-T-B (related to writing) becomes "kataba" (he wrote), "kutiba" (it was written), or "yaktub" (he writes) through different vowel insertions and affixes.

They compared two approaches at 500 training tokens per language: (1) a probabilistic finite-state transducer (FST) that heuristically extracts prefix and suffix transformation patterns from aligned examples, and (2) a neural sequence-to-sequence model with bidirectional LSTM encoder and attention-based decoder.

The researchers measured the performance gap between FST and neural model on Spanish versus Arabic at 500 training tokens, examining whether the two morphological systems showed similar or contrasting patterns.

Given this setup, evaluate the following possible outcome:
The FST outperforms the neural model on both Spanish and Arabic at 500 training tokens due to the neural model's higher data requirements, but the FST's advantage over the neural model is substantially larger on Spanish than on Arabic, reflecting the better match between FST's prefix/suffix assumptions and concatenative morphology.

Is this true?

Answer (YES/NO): NO